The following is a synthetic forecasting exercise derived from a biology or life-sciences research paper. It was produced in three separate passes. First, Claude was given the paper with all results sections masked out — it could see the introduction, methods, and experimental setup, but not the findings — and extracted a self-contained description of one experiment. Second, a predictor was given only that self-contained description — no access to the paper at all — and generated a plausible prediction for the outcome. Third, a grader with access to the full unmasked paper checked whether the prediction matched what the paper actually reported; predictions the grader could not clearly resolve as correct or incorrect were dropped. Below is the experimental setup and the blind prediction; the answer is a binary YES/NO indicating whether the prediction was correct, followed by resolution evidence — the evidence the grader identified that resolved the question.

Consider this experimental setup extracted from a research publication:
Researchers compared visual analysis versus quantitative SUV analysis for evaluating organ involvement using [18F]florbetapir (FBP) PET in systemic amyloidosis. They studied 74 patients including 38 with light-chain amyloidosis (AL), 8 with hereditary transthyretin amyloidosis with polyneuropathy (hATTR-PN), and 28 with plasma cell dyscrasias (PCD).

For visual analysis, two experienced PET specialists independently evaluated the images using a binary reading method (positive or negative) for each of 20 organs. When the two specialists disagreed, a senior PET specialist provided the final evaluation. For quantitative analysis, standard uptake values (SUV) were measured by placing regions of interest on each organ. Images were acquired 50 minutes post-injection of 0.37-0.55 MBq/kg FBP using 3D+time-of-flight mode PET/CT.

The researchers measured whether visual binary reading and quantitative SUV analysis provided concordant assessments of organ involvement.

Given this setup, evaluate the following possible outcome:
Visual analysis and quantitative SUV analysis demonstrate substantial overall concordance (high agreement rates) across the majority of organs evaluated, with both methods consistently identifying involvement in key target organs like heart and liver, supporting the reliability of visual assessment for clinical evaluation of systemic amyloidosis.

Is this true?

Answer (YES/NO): YES